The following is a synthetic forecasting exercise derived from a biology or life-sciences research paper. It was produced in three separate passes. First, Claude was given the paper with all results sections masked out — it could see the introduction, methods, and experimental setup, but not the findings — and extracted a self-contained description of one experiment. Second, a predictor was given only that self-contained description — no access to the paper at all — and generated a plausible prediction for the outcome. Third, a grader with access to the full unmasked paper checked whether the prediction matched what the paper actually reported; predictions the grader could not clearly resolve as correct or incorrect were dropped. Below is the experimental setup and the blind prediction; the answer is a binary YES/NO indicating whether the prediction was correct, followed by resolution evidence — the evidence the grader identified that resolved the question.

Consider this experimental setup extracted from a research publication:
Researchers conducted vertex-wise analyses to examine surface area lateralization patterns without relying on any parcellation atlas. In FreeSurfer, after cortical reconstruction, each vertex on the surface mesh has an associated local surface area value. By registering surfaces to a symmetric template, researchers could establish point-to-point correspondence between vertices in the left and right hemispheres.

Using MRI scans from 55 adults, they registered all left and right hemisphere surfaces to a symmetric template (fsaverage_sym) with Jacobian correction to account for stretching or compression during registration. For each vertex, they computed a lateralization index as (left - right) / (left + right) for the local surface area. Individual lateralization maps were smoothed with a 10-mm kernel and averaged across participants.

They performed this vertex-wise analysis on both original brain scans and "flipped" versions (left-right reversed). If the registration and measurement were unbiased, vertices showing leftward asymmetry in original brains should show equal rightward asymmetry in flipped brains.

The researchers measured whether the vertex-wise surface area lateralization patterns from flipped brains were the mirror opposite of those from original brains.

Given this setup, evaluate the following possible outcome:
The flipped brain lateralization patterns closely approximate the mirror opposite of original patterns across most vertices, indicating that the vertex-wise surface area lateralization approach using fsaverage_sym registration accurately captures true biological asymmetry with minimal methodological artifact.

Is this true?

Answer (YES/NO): YES